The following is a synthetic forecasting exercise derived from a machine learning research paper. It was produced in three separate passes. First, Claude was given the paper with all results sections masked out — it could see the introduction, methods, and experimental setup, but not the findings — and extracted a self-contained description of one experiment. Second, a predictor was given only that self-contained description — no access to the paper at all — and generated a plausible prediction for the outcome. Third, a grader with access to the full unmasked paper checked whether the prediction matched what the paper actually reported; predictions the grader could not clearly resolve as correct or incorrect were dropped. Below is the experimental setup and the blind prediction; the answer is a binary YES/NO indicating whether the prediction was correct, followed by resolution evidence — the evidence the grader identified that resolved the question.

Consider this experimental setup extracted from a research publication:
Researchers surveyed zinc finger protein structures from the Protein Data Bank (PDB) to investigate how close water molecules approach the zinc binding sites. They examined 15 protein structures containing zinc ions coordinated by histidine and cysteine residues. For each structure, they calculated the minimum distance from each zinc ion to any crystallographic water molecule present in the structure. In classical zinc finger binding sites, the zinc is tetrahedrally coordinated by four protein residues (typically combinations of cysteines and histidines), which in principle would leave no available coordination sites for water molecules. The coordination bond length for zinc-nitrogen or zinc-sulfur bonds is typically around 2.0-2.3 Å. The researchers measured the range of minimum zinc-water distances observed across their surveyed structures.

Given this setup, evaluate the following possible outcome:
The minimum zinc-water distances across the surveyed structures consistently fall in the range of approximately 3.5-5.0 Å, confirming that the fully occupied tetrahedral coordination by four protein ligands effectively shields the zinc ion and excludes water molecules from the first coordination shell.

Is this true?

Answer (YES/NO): NO